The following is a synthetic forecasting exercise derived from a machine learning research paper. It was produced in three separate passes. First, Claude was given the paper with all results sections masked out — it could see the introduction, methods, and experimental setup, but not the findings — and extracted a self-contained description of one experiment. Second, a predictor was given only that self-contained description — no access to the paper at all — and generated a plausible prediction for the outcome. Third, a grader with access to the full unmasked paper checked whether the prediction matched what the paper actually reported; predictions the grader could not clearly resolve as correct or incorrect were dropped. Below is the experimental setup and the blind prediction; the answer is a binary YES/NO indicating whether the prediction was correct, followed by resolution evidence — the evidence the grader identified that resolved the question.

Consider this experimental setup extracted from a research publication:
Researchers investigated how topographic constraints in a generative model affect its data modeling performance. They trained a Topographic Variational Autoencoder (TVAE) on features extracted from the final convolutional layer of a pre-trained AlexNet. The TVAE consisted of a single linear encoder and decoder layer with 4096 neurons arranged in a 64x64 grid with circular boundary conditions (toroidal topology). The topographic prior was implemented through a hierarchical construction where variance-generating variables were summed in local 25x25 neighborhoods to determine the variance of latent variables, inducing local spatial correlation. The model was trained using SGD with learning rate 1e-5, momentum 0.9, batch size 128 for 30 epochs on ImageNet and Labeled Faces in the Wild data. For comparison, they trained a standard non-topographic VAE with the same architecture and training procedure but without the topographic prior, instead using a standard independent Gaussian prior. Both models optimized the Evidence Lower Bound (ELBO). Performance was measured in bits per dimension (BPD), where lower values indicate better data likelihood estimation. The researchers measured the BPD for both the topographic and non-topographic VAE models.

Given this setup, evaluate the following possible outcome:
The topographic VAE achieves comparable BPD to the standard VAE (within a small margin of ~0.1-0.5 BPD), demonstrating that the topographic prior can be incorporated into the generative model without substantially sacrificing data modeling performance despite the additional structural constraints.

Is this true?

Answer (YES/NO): YES